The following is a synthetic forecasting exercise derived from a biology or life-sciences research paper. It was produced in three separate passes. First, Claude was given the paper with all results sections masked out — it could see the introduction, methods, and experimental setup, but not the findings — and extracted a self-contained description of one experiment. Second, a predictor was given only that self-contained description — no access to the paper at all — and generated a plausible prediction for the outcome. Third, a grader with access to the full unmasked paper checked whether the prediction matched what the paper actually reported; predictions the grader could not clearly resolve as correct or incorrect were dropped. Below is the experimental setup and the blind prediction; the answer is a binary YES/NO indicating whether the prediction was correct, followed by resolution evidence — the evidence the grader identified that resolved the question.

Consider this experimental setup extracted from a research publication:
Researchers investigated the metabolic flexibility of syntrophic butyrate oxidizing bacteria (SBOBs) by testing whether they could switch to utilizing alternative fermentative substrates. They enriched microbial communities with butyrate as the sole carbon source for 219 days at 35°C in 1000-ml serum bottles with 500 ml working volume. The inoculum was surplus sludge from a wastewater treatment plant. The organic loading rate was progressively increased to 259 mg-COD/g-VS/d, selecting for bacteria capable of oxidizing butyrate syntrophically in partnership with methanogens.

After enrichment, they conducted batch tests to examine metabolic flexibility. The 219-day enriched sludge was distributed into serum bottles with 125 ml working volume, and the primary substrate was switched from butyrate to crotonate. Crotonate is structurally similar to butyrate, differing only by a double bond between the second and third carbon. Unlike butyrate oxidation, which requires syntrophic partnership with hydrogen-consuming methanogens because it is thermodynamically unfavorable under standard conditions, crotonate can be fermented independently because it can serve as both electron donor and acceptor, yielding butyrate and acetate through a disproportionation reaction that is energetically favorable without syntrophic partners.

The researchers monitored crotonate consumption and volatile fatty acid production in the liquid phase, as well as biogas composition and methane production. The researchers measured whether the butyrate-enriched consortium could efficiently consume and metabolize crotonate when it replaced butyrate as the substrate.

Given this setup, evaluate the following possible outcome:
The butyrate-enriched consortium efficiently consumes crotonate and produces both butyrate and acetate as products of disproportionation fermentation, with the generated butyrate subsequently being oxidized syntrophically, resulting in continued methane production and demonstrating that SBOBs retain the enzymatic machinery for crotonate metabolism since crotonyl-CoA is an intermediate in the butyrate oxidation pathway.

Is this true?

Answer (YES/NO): NO